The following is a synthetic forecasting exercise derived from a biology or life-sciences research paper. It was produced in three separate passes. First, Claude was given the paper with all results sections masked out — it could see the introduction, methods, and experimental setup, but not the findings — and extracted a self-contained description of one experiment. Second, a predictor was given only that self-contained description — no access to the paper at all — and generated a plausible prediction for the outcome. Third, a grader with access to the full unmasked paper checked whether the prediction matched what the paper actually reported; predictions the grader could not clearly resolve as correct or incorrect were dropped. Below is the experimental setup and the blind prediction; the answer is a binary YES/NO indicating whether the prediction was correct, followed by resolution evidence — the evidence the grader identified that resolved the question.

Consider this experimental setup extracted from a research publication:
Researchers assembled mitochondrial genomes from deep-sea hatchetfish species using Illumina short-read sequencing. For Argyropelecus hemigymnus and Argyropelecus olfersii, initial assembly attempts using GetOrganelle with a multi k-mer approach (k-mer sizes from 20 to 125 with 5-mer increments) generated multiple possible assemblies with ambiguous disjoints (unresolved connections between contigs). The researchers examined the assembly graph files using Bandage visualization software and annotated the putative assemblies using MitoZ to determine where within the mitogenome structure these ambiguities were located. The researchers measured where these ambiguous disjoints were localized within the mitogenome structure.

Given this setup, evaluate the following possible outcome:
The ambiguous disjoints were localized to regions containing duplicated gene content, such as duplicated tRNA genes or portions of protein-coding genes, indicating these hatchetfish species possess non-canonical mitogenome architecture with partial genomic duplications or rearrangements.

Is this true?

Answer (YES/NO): NO